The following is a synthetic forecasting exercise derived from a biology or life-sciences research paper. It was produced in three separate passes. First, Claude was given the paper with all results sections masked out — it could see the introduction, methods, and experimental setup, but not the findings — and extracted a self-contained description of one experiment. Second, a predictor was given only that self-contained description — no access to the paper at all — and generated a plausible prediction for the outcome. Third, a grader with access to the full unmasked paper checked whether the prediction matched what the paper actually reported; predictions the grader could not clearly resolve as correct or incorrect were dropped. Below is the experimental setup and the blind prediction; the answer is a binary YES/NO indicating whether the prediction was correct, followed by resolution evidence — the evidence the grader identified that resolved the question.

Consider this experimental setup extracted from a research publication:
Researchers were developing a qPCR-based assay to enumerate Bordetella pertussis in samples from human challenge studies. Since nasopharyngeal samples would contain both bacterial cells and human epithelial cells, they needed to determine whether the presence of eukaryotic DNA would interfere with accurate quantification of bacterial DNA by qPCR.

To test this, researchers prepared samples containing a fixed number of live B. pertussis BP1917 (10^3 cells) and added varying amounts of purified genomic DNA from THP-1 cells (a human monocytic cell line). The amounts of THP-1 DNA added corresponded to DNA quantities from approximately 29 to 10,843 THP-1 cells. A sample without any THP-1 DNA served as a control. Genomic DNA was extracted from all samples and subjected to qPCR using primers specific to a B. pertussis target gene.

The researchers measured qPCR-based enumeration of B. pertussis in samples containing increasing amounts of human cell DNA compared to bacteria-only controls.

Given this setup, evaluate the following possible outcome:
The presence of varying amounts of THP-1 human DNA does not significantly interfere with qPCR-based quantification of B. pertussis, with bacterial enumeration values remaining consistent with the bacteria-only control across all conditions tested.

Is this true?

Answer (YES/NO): NO